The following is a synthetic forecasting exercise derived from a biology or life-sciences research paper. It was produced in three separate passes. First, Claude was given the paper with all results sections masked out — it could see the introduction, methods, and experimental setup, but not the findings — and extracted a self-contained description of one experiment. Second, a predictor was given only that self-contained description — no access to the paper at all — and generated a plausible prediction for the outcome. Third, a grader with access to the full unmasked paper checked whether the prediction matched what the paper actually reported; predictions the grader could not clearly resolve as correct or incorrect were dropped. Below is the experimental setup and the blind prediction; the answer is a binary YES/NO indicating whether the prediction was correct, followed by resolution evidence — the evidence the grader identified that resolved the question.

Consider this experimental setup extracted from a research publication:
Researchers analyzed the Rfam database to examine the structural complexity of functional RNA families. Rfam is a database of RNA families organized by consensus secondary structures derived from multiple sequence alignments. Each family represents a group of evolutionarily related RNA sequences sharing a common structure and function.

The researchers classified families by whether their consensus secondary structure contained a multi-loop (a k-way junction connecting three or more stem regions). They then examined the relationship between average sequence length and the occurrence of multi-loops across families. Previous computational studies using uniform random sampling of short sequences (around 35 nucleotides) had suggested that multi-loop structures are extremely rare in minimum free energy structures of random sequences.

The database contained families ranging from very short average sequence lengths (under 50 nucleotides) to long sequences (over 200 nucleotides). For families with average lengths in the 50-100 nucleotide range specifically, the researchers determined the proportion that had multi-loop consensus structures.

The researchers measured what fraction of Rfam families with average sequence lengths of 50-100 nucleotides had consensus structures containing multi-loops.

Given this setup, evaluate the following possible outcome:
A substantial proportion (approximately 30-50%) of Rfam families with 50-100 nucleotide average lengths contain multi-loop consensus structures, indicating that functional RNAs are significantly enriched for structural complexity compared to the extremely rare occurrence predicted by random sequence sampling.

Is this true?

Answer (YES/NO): NO